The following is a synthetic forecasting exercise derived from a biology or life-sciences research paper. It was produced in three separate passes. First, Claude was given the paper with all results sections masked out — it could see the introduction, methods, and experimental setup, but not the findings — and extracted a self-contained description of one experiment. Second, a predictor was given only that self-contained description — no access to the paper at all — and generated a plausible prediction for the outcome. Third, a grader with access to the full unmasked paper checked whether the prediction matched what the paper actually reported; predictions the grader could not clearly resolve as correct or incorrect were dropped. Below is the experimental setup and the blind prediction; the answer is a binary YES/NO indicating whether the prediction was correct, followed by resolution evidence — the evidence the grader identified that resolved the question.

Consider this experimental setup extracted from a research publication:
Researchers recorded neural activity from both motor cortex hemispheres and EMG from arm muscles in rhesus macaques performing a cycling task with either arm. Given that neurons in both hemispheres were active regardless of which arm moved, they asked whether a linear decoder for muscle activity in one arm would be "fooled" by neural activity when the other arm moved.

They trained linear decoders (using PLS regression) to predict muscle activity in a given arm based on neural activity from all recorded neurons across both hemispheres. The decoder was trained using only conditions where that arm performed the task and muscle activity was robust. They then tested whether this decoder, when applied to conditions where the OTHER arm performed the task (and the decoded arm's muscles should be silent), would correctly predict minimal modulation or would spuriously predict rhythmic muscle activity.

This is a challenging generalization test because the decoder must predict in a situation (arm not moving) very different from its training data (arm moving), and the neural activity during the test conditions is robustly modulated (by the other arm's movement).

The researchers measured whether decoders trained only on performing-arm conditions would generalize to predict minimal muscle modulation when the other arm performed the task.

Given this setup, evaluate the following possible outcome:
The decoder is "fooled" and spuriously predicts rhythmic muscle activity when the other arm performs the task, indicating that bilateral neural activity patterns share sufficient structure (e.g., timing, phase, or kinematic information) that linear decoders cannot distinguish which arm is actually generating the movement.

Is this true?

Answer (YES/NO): NO